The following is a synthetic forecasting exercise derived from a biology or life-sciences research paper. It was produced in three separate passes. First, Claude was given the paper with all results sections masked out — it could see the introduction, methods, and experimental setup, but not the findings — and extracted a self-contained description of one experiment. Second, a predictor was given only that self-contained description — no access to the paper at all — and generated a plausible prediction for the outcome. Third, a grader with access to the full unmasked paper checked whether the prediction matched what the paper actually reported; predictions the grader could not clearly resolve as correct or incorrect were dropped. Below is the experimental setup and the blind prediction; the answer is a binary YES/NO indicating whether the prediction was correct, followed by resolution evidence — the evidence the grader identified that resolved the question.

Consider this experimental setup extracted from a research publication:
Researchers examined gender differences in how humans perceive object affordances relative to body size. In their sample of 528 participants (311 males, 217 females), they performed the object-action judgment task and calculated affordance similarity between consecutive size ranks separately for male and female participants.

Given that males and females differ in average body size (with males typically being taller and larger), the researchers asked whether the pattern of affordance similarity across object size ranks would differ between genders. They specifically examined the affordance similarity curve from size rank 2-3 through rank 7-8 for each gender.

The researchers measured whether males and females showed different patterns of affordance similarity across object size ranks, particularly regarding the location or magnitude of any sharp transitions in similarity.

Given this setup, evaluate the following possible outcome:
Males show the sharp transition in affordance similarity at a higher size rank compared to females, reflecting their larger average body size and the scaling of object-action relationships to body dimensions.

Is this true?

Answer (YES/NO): NO